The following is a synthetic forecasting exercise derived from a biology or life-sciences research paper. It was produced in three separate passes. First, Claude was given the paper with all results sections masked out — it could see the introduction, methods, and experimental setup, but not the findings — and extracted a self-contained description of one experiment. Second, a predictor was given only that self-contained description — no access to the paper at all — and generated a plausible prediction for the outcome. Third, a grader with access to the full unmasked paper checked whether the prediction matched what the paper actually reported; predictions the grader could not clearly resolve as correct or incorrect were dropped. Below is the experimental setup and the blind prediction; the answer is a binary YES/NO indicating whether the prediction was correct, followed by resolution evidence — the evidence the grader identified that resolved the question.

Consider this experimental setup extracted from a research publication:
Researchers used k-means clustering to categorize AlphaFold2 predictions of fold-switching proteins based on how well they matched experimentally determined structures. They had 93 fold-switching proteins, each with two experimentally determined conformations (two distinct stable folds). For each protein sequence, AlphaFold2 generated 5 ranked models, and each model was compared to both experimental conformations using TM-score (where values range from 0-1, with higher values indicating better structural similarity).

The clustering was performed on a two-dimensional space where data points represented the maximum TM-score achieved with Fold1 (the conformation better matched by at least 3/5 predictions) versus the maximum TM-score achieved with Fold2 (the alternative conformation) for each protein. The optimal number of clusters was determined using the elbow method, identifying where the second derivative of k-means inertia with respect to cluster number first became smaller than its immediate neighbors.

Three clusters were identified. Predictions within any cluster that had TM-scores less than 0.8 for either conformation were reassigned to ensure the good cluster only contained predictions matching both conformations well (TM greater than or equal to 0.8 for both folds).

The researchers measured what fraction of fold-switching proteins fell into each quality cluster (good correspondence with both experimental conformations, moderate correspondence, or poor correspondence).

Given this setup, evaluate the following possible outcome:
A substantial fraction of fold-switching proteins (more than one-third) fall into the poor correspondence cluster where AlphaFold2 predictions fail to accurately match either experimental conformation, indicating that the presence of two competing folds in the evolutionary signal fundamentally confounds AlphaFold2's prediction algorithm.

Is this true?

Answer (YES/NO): NO